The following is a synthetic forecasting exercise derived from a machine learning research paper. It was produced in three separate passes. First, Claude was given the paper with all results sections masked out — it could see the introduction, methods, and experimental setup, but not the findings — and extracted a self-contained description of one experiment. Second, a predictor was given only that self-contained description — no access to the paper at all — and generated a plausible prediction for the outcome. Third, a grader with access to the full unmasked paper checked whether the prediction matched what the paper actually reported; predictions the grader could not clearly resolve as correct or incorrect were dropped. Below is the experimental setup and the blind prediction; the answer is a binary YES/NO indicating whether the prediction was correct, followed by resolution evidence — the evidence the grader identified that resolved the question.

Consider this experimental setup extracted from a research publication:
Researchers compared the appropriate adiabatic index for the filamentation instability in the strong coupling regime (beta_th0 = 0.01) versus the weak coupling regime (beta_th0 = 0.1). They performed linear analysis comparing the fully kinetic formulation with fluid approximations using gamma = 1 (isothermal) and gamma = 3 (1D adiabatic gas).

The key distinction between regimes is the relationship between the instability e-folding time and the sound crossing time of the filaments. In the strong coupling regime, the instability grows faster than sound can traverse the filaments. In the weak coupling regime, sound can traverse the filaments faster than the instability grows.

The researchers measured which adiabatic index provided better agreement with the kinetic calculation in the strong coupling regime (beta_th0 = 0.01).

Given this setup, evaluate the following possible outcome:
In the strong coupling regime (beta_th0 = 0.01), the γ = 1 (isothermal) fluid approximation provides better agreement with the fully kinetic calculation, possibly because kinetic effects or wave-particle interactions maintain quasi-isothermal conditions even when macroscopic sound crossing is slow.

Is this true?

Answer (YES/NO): NO